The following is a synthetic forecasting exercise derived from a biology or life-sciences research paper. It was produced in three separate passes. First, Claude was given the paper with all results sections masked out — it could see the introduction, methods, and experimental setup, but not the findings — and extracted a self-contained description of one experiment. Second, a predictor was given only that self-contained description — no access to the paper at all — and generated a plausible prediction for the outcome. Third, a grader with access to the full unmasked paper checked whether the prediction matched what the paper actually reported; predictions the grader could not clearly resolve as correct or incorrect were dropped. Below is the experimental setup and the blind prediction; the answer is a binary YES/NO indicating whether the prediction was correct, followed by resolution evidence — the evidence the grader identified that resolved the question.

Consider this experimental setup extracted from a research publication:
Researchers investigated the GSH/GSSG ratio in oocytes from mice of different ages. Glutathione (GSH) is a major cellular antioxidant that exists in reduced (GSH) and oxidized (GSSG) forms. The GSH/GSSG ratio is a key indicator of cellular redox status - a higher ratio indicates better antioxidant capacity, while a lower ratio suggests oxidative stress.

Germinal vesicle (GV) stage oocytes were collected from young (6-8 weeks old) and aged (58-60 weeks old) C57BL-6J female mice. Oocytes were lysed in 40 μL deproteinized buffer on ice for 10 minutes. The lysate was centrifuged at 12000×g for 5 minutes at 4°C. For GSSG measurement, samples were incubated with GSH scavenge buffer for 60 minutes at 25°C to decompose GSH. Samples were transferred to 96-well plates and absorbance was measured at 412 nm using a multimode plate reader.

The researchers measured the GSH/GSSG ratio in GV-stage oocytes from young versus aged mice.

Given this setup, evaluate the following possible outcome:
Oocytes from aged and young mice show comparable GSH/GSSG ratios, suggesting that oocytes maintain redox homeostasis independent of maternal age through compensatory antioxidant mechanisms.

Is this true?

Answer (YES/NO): NO